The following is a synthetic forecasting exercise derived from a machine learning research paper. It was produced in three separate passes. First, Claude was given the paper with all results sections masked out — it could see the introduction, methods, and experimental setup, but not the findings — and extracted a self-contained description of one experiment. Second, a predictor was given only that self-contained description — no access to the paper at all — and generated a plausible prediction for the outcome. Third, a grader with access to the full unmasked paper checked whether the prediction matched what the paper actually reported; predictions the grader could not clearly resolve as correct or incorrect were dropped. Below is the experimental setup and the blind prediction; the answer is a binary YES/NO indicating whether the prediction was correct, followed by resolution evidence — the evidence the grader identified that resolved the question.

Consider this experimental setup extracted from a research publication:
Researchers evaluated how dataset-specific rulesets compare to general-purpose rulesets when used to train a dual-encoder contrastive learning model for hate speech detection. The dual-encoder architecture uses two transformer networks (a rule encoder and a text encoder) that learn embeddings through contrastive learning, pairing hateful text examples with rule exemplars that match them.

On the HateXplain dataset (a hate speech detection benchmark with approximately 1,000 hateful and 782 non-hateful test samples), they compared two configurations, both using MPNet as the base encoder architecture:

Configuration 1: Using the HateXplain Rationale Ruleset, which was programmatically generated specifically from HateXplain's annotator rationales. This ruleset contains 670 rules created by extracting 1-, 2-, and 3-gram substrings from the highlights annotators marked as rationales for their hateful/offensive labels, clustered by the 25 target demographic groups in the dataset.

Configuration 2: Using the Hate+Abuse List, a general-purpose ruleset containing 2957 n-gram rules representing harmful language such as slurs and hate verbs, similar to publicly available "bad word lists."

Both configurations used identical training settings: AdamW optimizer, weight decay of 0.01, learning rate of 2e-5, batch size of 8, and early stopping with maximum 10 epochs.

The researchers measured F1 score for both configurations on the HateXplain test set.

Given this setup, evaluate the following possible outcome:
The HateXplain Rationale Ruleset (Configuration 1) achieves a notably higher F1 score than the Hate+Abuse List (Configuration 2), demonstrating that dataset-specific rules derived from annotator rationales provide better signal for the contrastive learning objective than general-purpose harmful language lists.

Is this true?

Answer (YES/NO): NO